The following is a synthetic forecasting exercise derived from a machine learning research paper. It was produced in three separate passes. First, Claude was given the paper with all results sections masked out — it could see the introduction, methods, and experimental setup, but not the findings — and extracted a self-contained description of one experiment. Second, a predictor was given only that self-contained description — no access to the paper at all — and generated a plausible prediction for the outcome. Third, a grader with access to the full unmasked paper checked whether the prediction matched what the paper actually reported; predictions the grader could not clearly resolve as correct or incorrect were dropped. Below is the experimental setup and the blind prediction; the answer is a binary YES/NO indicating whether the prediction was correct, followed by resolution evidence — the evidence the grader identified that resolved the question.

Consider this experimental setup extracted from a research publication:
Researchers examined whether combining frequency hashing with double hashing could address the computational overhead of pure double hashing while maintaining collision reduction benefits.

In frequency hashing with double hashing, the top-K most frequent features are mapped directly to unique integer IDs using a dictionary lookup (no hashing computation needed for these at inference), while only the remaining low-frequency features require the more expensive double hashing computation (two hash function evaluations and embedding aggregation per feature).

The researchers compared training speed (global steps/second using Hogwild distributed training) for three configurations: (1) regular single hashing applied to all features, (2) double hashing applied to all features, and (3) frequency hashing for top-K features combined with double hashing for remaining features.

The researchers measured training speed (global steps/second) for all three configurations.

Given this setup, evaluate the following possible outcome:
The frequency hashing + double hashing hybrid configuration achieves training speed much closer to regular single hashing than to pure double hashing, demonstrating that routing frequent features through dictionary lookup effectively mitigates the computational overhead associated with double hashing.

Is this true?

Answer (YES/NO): YES